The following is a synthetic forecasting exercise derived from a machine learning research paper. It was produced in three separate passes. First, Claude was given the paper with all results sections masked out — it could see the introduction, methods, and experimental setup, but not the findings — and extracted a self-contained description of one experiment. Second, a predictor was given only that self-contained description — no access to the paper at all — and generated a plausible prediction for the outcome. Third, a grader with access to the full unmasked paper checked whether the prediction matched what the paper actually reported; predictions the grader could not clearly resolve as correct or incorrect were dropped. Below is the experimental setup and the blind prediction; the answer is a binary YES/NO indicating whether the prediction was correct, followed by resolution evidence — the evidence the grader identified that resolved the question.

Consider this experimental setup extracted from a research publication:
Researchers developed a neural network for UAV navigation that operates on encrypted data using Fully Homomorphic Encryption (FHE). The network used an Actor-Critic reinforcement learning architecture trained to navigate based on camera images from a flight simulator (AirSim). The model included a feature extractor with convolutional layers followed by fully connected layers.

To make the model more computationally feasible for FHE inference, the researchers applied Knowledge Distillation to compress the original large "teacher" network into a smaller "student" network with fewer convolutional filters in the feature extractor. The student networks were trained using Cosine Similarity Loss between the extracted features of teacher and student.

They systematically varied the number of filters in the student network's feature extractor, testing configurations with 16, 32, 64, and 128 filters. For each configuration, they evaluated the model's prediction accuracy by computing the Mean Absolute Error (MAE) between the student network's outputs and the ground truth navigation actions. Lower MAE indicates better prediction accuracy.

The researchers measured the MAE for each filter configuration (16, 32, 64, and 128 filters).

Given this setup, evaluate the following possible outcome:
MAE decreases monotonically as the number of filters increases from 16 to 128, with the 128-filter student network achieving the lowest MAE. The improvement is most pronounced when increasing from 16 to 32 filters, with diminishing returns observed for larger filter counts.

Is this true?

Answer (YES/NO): YES